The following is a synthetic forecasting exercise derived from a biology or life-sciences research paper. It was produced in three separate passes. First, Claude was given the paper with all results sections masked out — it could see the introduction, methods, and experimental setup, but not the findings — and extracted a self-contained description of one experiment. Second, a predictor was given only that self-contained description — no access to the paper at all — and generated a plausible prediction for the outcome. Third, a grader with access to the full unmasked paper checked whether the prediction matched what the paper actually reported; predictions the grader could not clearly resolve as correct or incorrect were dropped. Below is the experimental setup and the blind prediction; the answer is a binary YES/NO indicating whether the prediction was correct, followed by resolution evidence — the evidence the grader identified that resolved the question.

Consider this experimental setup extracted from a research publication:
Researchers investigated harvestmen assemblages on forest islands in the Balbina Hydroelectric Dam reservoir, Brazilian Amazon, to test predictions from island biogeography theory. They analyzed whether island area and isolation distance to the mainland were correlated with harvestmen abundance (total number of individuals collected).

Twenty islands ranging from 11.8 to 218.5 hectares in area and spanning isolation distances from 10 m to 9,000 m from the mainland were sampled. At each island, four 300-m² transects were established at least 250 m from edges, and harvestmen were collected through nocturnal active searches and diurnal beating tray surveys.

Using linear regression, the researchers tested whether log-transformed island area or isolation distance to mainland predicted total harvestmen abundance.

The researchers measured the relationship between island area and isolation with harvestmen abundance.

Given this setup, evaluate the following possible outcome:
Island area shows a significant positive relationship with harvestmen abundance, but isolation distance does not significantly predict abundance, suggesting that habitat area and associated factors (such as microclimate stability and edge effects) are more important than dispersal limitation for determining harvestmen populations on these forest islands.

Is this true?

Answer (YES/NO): NO